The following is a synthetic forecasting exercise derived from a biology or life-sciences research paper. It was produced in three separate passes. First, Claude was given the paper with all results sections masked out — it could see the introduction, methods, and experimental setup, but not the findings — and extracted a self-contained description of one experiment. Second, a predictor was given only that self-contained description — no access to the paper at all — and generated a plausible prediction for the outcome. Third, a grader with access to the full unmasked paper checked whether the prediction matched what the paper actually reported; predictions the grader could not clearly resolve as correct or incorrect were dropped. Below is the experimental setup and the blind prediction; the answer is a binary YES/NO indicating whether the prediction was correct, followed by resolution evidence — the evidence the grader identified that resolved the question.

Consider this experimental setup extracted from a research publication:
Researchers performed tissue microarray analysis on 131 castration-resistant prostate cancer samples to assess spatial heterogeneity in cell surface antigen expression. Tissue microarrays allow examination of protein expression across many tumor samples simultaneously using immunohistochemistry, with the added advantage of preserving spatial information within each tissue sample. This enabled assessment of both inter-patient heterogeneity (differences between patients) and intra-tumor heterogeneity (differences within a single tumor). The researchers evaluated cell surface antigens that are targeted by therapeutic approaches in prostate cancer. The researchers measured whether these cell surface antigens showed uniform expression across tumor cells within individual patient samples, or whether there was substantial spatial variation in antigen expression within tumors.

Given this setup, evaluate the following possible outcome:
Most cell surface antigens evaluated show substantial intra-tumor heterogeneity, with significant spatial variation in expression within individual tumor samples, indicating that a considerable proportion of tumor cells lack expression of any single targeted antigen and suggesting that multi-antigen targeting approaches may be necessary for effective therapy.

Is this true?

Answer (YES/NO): NO